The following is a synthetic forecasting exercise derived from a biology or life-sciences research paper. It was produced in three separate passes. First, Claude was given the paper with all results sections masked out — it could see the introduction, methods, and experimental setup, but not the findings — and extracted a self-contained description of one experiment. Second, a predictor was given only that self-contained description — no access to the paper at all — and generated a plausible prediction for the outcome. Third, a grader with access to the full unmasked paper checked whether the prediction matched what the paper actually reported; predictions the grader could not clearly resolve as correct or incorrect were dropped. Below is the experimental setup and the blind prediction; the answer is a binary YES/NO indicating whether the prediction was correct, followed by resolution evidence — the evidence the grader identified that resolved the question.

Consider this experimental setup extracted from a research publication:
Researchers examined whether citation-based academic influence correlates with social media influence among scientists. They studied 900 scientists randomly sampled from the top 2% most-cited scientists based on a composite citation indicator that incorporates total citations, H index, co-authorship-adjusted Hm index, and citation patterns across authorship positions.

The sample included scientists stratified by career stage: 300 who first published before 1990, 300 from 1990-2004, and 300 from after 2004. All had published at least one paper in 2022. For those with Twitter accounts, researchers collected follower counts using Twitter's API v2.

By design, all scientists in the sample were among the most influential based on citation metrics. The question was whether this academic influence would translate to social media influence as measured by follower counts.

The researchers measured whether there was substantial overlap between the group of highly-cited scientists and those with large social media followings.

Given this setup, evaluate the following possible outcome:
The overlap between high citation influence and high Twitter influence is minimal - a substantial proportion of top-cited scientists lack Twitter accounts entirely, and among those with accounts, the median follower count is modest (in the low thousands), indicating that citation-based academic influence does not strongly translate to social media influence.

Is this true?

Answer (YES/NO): YES